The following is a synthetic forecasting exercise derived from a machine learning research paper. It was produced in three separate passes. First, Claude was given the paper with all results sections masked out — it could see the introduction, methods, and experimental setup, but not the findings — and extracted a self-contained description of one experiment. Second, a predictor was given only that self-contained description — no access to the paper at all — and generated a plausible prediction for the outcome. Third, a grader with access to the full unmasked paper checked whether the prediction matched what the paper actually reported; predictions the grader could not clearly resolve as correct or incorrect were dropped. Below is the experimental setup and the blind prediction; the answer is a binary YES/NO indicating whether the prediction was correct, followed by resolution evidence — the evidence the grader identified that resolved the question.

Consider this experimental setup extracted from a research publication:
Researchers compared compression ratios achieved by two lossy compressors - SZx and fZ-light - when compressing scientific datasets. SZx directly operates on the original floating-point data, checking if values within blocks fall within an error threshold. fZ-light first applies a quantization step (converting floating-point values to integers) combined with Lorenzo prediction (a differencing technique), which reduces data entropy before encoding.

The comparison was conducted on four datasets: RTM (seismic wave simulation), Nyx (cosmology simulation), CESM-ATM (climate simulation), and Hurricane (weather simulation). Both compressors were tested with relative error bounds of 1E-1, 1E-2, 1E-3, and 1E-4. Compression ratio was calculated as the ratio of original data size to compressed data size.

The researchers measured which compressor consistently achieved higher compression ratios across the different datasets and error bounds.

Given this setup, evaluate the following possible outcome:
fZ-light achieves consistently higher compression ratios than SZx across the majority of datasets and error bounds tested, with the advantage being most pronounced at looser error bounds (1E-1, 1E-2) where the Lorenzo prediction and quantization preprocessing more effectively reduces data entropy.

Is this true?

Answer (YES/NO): NO